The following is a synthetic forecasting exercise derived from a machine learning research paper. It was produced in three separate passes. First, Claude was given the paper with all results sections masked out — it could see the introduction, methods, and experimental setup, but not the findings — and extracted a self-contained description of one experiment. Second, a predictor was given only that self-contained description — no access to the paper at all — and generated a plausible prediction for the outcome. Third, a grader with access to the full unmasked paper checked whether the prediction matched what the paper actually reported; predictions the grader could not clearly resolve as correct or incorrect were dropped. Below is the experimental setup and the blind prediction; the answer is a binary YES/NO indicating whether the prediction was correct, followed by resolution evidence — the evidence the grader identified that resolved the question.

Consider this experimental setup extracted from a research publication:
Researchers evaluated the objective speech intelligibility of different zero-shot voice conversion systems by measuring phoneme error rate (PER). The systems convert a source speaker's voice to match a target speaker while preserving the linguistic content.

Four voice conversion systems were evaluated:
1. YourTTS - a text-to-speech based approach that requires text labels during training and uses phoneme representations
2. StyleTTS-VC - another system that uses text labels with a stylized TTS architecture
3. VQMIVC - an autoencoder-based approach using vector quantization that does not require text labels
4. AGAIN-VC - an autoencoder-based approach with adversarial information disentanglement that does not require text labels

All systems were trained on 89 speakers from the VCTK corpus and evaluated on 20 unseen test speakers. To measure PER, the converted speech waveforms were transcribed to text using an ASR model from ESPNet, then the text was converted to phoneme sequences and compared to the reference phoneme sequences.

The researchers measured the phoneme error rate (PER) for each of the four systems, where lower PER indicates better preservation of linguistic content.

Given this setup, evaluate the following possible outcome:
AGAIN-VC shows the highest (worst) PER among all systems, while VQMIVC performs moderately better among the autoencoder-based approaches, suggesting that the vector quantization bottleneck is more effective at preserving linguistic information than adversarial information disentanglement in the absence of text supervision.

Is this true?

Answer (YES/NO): NO